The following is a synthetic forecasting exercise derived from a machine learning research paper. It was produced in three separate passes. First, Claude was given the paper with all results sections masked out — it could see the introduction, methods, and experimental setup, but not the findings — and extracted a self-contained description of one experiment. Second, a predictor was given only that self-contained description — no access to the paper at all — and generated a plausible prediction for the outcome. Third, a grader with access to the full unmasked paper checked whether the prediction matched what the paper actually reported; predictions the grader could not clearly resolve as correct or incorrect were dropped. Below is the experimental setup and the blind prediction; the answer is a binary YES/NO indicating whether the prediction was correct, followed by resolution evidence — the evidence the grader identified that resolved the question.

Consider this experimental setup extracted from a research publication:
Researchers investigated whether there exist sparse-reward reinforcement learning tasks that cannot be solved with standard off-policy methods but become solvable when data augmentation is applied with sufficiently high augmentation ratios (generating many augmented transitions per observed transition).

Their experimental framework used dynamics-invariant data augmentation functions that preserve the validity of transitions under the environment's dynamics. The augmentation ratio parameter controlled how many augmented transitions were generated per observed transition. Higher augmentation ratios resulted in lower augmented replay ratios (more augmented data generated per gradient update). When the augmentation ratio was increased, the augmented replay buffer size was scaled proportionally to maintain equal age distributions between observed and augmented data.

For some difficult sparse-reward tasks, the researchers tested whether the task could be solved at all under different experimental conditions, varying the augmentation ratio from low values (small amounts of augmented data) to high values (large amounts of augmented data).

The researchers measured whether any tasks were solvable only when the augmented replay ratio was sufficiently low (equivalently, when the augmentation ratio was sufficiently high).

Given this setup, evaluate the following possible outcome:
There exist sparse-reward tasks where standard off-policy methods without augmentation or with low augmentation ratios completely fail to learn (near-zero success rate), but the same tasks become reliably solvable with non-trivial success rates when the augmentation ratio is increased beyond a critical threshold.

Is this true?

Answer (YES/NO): YES